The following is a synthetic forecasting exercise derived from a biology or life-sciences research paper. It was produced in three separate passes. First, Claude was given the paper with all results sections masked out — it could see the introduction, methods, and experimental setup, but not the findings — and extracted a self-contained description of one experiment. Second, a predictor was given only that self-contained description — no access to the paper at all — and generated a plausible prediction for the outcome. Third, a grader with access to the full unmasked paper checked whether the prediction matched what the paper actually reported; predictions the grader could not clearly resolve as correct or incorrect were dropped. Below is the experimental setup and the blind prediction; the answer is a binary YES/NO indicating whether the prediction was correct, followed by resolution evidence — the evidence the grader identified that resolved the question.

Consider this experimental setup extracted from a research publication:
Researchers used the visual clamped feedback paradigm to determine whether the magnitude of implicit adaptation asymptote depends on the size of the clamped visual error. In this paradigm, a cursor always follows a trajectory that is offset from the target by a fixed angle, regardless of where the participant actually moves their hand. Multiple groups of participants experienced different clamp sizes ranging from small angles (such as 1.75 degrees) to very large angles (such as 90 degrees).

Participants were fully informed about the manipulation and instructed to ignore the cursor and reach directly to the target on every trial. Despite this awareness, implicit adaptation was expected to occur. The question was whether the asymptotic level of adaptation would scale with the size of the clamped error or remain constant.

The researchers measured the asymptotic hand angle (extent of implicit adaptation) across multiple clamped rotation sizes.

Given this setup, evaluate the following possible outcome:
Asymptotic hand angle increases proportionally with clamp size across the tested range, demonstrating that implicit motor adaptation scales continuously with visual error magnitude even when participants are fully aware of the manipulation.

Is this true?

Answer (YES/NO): NO